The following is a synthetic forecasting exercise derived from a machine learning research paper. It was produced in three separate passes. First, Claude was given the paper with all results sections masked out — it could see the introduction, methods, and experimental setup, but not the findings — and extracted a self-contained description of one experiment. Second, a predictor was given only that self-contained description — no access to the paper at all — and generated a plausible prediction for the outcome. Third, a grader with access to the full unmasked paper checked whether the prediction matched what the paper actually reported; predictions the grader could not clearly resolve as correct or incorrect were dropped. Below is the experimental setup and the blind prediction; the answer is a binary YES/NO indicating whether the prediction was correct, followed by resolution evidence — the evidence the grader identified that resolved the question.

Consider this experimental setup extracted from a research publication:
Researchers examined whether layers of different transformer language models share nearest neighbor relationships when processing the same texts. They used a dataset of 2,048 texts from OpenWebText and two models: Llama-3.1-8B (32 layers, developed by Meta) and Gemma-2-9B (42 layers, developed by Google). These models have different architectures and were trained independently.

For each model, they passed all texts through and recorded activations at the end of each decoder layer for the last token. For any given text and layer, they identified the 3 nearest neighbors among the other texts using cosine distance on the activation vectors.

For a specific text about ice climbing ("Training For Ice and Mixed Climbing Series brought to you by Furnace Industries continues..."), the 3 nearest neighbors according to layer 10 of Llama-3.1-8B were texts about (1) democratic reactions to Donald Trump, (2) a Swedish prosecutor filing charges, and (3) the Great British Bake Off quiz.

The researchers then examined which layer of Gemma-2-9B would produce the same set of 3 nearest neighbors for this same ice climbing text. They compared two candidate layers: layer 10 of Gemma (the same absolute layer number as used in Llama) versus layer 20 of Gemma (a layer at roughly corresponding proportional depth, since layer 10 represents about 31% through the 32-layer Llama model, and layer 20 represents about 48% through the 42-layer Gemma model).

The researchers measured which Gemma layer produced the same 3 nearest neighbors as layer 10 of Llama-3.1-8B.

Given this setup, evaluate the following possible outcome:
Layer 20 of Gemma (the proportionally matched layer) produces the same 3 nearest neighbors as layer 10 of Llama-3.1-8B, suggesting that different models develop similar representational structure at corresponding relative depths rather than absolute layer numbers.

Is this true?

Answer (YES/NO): YES